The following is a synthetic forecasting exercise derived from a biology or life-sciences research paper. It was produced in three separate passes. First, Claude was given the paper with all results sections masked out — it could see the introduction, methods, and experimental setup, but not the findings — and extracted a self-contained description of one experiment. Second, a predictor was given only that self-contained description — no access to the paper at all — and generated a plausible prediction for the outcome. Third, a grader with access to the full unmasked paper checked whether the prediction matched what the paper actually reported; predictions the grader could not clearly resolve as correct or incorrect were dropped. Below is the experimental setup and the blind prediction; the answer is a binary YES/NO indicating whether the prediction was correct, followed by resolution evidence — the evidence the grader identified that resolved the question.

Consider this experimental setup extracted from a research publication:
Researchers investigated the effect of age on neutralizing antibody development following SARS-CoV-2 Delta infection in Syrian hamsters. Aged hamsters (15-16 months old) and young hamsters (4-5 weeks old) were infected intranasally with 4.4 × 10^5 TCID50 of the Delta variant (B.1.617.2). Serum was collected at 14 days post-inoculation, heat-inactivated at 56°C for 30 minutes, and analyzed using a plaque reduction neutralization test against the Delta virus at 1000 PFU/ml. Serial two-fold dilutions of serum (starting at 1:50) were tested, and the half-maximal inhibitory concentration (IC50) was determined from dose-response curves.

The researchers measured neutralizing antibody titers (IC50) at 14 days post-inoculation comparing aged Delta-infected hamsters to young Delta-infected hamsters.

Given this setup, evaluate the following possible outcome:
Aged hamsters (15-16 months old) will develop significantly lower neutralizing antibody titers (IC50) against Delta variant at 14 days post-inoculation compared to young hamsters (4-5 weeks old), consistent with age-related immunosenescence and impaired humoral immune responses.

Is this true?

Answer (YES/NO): NO